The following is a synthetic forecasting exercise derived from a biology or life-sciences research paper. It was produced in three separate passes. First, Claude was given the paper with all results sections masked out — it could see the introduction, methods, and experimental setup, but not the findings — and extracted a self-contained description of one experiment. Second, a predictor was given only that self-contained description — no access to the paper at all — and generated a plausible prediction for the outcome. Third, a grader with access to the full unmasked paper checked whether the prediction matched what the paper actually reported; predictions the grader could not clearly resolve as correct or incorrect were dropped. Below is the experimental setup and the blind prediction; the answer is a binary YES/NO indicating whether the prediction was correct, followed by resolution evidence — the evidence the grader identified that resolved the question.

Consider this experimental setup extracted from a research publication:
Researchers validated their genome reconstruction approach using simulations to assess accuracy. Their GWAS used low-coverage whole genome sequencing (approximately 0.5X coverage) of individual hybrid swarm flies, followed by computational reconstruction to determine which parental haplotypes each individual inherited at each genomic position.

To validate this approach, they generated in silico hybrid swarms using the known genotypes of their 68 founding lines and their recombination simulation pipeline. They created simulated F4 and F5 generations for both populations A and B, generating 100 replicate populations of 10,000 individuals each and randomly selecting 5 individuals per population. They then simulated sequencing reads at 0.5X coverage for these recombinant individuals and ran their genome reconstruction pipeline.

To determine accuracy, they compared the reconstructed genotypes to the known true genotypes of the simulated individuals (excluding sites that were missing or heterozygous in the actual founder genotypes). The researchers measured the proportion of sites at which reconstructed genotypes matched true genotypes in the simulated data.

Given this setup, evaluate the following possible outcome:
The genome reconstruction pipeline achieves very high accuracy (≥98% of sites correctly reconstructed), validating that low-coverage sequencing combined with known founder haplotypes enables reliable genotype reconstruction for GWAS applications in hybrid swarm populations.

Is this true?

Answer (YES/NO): YES